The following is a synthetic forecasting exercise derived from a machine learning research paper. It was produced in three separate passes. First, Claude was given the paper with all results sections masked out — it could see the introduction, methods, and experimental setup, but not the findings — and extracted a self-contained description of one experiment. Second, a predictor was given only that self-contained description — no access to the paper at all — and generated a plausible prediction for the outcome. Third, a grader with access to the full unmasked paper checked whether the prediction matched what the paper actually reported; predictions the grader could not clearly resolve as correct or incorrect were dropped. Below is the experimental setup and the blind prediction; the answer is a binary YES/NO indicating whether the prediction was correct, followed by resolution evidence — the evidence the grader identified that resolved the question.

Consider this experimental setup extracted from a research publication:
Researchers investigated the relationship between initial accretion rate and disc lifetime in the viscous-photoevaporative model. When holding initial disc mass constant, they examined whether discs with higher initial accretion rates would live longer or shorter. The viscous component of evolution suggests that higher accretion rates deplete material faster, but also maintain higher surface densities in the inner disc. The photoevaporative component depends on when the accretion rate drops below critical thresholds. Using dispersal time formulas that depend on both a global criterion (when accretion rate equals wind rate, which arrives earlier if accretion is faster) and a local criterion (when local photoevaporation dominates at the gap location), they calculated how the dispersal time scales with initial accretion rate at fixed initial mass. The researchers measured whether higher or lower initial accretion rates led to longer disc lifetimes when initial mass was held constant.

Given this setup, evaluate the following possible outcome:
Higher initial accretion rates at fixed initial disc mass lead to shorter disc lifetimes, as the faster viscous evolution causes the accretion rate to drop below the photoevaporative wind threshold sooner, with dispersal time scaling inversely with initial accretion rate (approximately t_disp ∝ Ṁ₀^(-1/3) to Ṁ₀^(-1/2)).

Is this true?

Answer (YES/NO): NO